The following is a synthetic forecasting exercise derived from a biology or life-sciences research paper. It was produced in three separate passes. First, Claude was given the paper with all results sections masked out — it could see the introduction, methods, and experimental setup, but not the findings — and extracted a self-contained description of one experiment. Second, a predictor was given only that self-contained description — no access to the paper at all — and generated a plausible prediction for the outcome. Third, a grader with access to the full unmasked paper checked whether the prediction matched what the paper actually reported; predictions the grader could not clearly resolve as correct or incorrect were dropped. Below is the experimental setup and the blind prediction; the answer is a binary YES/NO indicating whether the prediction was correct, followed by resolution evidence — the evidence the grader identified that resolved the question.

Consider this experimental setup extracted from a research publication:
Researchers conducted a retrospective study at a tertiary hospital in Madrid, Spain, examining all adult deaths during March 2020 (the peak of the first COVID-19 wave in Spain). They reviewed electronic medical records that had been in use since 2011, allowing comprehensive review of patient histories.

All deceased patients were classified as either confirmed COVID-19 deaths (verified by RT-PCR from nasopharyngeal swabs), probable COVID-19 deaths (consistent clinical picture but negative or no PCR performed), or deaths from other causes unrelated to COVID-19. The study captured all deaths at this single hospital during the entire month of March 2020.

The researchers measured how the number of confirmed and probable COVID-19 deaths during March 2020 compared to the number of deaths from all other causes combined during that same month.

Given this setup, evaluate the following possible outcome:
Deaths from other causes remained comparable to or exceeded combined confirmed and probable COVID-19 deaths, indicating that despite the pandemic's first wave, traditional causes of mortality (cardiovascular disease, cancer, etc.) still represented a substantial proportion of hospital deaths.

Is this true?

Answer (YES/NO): NO